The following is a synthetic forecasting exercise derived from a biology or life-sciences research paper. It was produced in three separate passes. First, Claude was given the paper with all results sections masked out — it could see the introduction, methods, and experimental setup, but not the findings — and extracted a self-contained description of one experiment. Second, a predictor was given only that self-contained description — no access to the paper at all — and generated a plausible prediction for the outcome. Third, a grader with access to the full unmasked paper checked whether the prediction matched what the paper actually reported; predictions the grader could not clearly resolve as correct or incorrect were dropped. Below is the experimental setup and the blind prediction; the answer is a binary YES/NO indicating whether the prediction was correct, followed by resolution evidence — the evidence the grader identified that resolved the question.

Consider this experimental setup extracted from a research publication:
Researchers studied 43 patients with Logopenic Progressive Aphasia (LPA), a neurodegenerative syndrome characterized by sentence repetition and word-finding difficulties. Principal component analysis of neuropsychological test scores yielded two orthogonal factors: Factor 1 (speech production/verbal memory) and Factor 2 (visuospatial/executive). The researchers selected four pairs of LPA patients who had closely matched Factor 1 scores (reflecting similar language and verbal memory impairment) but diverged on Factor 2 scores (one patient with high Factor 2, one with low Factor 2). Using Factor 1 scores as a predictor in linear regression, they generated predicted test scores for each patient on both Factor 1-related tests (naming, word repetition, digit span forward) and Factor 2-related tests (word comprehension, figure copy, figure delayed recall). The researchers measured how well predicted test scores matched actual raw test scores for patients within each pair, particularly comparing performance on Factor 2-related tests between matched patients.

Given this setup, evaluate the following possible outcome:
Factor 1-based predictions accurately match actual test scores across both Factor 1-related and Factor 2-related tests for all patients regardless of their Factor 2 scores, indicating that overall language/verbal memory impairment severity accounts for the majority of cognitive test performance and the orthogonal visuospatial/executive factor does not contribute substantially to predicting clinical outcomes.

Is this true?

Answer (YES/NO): NO